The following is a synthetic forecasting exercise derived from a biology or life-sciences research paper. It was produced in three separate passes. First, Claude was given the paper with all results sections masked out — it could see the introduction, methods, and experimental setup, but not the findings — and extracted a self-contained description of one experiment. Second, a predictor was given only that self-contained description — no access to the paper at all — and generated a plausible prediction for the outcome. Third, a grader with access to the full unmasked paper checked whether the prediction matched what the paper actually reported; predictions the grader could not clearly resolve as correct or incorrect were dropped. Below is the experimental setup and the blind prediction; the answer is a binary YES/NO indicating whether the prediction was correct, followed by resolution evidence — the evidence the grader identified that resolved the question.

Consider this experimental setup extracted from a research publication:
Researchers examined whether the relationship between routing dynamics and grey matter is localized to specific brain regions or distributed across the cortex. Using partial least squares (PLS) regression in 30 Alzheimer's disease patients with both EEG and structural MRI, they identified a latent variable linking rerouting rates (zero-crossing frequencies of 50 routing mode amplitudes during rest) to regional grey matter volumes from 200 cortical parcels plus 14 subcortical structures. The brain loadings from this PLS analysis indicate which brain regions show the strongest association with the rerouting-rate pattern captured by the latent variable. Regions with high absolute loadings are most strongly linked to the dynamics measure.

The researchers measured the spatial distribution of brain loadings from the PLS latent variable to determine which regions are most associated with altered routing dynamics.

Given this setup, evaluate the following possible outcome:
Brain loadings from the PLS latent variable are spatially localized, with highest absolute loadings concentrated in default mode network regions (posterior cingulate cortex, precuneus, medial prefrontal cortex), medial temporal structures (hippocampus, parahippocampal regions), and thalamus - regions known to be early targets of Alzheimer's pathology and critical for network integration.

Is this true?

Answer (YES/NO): NO